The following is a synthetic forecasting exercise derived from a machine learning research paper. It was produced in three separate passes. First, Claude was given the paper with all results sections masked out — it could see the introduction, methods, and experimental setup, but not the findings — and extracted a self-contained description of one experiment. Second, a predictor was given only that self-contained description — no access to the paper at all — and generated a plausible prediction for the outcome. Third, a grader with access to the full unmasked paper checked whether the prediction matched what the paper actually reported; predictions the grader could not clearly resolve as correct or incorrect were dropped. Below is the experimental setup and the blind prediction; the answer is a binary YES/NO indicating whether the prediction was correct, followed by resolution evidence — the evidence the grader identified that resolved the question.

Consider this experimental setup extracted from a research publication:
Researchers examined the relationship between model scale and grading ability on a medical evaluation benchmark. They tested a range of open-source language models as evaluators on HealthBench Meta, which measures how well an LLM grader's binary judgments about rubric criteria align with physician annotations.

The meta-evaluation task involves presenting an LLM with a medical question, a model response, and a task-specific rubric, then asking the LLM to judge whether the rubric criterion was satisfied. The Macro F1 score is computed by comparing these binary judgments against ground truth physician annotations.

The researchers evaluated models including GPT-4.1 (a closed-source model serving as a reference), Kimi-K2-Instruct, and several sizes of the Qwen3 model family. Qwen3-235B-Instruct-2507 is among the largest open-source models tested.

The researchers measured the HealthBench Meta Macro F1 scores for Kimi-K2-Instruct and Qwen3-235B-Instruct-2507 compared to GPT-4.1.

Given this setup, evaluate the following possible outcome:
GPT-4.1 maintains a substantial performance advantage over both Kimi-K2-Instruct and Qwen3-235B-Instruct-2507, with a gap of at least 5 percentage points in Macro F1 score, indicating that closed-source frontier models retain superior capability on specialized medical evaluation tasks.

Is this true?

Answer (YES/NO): NO